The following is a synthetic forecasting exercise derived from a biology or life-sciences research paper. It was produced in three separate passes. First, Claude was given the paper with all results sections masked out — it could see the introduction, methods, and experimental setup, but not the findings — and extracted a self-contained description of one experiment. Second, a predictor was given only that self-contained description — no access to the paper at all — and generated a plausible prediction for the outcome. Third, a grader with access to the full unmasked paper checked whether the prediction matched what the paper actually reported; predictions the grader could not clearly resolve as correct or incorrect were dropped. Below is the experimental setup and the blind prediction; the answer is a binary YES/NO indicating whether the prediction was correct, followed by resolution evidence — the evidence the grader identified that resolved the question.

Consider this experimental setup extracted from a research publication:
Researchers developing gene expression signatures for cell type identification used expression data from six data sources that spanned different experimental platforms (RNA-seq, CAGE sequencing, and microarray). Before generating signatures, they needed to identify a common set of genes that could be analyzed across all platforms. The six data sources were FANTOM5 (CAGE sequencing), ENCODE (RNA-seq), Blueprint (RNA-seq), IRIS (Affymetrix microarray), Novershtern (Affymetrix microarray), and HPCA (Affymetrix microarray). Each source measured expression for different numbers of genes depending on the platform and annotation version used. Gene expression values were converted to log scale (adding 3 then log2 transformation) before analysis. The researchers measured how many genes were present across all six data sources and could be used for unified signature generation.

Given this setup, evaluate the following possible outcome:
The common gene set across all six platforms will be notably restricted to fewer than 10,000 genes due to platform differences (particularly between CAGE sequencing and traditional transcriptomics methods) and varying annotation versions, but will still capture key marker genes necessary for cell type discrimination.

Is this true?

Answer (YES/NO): NO